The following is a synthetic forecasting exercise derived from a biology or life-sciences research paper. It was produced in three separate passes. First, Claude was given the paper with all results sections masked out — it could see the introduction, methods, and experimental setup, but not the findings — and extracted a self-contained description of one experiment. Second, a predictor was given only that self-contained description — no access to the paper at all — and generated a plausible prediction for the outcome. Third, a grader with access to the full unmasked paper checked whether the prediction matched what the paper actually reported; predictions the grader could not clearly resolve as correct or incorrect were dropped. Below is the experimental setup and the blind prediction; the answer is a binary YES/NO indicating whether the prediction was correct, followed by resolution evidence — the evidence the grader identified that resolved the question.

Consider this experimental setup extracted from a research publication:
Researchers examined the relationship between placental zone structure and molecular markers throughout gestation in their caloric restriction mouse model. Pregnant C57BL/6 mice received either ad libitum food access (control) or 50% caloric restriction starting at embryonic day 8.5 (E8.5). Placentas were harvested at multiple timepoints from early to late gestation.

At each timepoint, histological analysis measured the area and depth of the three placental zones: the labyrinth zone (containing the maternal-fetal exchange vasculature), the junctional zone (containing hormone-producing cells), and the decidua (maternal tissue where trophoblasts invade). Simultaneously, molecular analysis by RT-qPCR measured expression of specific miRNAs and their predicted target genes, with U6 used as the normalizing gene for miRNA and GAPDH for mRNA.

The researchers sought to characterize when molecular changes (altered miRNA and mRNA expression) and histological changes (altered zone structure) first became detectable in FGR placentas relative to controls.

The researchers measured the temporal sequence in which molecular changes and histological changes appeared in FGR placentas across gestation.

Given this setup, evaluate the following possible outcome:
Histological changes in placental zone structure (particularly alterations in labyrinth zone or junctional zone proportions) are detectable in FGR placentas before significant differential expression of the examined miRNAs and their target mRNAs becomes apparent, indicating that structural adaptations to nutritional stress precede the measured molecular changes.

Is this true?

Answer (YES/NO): NO